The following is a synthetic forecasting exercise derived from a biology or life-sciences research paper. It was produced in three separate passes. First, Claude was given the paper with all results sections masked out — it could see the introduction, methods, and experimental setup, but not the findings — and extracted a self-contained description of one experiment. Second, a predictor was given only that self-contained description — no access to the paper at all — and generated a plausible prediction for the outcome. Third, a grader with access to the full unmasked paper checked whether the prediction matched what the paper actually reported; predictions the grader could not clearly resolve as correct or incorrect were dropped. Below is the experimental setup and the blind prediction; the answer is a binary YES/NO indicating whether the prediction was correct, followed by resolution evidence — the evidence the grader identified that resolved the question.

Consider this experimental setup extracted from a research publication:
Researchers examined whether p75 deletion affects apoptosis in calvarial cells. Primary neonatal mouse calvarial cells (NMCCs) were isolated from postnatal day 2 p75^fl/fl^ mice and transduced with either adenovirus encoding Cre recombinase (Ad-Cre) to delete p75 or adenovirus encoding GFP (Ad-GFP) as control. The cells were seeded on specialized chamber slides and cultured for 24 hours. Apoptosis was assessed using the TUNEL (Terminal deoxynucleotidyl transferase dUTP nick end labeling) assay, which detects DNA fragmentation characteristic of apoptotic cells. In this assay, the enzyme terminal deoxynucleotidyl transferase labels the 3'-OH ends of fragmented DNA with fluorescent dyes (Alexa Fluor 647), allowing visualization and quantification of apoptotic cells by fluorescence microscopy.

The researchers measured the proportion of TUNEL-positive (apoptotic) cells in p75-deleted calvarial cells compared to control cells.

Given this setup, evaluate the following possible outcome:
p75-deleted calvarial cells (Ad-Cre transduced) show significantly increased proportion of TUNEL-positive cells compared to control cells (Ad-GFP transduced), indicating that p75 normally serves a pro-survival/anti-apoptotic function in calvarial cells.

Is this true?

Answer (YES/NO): NO